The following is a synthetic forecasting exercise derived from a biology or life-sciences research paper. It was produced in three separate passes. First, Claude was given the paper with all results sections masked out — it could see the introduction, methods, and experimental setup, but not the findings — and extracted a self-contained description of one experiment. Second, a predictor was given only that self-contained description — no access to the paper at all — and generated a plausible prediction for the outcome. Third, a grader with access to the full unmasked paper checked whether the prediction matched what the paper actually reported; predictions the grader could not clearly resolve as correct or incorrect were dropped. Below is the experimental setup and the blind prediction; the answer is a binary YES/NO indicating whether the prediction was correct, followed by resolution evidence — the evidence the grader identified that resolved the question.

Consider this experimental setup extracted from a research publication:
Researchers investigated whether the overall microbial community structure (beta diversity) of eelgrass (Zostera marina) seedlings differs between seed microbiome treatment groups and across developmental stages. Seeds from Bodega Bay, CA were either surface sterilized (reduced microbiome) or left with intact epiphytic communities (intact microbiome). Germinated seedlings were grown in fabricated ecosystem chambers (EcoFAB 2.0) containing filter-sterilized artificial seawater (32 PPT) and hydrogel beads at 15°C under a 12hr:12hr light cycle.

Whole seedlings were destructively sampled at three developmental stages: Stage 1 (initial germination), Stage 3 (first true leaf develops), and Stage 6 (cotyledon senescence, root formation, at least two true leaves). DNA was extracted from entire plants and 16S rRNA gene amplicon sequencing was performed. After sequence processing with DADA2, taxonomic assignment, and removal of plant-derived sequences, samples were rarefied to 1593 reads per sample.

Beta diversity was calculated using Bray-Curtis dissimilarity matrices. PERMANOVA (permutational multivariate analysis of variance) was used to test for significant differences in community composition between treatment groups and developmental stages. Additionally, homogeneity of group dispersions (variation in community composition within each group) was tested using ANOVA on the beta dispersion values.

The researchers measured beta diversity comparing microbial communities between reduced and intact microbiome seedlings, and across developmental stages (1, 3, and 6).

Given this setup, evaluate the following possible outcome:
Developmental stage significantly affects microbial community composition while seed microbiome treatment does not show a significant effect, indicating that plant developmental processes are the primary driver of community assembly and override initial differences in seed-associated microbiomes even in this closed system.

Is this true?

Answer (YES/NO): NO